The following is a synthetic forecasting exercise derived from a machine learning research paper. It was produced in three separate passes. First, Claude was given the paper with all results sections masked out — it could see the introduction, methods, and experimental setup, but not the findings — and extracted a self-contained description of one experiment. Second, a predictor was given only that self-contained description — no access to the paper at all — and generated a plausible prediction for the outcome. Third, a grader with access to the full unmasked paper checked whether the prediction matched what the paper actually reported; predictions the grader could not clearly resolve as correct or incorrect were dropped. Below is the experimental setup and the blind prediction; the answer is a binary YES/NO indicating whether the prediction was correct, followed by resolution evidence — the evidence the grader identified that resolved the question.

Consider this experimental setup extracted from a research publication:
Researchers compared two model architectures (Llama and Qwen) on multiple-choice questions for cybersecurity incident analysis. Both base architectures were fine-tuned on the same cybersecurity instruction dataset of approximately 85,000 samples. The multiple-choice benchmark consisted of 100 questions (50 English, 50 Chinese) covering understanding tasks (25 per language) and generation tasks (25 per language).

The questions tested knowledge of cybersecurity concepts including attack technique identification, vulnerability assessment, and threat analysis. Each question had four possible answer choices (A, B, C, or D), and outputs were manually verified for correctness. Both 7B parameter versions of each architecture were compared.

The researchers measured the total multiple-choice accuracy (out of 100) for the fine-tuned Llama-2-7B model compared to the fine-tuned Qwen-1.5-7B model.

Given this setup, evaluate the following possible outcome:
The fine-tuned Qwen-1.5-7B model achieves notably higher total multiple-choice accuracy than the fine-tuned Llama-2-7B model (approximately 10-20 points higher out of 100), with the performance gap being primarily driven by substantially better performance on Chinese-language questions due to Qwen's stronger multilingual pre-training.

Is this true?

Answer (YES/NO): NO